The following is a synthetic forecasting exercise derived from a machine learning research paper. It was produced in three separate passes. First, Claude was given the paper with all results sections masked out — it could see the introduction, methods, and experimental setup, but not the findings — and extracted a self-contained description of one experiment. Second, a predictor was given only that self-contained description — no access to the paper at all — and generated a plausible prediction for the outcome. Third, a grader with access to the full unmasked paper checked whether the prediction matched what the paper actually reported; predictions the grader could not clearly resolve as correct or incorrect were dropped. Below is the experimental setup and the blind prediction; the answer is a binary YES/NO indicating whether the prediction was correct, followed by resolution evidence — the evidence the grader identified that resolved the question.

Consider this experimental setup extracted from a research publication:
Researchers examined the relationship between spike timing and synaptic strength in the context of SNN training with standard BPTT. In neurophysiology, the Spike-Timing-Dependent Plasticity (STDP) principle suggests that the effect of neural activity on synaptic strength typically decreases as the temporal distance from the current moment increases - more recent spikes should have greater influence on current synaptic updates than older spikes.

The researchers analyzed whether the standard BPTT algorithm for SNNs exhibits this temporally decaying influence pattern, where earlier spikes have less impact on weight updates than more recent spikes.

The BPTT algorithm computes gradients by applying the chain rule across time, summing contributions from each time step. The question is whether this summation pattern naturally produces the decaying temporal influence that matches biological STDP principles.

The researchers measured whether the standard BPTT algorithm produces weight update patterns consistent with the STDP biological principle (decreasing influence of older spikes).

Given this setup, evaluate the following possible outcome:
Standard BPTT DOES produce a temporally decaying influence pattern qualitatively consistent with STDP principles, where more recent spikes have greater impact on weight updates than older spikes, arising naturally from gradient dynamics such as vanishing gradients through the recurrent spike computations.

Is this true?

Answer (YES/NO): NO